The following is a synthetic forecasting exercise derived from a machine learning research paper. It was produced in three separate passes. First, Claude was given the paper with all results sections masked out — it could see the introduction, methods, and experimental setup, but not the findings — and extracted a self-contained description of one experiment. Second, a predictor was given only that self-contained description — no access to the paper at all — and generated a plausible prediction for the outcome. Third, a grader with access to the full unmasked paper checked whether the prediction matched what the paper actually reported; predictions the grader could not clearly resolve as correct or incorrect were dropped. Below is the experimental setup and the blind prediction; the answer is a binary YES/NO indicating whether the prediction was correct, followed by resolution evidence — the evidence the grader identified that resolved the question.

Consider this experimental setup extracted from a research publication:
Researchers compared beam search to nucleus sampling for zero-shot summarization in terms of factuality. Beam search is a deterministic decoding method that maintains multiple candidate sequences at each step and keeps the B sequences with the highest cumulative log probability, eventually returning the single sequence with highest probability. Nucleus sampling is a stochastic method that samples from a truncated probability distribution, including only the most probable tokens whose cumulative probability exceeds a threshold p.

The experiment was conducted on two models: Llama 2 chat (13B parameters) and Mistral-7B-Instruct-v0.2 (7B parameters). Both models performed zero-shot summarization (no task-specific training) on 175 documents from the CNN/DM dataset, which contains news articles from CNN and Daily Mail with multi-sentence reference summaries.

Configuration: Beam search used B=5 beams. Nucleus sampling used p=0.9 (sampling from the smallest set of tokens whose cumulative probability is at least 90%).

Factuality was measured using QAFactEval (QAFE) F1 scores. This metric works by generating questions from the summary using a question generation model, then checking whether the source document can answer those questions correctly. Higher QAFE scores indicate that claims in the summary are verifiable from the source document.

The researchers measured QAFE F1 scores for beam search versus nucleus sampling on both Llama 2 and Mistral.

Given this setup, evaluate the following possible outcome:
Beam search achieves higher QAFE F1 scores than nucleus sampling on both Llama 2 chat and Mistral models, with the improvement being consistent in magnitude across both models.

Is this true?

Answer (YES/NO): NO